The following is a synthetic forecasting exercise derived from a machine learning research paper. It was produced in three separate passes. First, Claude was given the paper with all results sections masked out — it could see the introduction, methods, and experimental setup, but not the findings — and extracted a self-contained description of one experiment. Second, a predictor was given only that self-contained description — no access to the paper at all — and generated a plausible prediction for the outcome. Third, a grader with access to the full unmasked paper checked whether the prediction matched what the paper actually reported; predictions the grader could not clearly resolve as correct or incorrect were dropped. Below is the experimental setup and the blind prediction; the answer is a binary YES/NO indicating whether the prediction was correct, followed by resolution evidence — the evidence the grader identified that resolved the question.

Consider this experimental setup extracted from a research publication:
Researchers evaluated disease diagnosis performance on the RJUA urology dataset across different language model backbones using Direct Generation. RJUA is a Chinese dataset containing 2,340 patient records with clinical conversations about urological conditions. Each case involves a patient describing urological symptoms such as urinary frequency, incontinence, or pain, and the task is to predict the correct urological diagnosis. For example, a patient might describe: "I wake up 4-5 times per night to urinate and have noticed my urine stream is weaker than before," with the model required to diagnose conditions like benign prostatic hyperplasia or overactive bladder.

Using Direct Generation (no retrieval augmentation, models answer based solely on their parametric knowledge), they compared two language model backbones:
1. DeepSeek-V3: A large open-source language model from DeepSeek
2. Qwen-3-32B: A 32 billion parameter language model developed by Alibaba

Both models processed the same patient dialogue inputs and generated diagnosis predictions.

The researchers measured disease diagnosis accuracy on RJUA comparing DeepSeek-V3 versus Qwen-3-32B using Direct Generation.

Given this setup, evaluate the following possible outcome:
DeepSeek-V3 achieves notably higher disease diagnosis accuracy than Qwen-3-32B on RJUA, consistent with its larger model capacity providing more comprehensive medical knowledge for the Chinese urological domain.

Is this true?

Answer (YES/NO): YES